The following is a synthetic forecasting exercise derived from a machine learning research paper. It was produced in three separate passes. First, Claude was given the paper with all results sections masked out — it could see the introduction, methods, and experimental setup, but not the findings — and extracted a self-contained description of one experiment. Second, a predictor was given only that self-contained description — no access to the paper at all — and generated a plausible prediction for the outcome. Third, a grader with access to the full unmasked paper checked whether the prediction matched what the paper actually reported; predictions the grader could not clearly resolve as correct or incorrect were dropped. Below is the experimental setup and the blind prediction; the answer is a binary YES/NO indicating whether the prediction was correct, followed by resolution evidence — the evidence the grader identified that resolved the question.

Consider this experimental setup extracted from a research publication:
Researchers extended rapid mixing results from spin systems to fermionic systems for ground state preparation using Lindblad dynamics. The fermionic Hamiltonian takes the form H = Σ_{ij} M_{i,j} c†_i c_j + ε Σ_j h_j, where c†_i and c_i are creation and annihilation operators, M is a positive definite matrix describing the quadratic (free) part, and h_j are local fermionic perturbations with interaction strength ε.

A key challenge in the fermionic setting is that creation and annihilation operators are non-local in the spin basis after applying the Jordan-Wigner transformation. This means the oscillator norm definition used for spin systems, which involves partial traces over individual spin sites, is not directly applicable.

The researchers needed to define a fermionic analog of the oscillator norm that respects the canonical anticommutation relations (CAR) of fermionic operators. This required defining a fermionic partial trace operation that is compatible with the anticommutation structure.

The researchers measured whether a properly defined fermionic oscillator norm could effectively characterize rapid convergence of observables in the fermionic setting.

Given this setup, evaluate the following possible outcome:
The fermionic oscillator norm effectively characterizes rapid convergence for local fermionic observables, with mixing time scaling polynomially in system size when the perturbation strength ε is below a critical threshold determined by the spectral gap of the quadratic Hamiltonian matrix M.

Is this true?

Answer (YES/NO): NO